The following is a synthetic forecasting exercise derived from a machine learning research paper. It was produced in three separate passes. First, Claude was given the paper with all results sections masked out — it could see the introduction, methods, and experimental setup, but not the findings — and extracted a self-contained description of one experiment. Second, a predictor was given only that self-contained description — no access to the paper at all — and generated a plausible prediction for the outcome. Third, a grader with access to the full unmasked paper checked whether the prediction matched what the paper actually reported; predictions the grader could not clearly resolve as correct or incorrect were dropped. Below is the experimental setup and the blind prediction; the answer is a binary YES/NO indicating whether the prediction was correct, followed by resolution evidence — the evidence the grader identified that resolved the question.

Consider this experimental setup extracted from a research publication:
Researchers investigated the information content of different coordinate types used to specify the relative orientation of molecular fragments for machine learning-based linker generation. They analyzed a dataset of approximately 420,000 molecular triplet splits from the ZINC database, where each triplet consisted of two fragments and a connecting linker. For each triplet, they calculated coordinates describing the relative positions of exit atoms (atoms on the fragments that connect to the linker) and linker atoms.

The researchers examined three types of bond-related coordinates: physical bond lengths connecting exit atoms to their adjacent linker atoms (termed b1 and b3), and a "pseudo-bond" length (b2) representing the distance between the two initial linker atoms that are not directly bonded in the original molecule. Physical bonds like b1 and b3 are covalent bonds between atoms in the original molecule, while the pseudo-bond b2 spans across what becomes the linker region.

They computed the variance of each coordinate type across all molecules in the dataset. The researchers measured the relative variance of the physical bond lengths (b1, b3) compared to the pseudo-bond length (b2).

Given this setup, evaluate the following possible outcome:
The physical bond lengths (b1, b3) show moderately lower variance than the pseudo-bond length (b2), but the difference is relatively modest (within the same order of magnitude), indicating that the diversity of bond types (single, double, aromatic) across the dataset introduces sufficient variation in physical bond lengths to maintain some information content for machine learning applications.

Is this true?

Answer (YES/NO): NO